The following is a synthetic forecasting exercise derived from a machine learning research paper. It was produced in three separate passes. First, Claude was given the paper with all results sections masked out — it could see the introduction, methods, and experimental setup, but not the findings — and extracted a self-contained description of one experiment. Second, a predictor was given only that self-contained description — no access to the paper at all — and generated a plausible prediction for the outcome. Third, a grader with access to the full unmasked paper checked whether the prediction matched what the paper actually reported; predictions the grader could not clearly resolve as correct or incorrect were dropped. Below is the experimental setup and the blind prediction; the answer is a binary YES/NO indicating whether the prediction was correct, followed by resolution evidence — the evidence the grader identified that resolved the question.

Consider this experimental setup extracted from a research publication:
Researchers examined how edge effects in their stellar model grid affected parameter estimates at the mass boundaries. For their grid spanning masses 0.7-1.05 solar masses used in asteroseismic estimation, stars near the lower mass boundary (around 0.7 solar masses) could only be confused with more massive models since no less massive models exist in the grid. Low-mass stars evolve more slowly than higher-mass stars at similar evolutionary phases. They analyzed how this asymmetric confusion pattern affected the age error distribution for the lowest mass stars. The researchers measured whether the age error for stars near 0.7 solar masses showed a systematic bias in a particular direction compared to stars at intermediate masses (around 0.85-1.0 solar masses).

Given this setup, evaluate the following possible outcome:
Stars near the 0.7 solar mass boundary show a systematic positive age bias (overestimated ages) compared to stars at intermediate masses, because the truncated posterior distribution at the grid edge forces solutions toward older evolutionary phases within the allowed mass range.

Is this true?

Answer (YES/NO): NO